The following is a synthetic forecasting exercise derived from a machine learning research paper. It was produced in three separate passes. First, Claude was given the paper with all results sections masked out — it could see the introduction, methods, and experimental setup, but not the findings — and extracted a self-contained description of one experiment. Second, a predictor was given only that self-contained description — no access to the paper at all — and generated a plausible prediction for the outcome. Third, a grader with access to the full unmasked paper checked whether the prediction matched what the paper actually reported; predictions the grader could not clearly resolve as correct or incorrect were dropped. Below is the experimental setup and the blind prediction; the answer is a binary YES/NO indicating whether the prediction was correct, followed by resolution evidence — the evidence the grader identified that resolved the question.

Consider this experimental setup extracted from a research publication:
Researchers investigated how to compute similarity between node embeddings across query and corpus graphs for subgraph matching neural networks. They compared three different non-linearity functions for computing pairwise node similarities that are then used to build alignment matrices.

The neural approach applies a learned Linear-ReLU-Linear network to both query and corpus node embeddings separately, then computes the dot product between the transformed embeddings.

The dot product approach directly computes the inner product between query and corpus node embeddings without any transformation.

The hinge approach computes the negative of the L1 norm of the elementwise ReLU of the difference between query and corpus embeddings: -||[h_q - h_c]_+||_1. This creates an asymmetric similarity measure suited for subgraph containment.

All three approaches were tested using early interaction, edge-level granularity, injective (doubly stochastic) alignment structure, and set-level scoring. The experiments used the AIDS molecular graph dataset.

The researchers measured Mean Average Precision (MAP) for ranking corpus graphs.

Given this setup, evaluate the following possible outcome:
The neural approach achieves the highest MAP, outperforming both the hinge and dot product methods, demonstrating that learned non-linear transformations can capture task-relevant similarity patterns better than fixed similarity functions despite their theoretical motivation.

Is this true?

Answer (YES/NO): NO